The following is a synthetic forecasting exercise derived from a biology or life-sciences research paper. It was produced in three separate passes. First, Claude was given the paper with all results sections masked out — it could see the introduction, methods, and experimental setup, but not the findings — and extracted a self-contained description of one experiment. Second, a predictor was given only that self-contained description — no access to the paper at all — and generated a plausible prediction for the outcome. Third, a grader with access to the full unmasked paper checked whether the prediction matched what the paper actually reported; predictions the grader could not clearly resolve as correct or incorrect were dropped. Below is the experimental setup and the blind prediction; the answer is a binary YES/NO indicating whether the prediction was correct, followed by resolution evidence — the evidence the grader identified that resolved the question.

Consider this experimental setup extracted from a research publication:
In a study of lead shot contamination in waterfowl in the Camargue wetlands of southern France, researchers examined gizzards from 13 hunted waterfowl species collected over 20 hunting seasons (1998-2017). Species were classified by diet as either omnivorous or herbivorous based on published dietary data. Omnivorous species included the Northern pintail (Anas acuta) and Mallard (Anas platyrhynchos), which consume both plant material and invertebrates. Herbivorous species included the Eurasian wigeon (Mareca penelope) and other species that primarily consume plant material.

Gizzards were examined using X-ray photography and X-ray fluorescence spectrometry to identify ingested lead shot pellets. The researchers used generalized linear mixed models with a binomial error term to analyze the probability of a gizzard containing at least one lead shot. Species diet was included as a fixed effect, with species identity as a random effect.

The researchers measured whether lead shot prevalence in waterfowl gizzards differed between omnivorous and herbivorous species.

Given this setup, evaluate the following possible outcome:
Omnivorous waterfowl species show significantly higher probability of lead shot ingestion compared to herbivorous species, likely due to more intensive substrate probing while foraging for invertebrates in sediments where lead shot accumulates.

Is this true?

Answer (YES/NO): YES